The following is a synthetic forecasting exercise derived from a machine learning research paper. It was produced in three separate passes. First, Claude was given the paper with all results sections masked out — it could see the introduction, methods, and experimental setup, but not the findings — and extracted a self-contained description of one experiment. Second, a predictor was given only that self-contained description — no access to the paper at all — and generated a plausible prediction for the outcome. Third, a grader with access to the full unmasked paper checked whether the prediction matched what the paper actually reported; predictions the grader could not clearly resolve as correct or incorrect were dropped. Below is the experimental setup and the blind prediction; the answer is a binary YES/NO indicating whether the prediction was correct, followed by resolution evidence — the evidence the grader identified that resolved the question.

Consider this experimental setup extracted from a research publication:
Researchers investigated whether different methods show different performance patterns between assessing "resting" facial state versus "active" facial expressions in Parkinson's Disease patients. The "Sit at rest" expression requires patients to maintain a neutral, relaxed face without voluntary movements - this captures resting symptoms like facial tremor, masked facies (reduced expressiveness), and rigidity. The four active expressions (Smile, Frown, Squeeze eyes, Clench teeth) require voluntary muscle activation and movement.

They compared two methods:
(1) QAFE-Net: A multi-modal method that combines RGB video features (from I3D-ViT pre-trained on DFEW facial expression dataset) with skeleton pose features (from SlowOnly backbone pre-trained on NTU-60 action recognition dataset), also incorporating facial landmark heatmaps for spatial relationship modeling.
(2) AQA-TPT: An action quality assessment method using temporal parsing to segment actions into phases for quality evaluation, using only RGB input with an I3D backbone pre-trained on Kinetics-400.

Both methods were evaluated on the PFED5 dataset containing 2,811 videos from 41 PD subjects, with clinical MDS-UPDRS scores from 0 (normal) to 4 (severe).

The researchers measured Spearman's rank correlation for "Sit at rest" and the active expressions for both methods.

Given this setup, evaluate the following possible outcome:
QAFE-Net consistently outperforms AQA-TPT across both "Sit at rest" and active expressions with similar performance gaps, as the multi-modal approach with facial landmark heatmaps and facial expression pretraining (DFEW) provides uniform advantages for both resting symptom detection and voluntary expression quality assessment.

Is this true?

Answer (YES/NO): NO